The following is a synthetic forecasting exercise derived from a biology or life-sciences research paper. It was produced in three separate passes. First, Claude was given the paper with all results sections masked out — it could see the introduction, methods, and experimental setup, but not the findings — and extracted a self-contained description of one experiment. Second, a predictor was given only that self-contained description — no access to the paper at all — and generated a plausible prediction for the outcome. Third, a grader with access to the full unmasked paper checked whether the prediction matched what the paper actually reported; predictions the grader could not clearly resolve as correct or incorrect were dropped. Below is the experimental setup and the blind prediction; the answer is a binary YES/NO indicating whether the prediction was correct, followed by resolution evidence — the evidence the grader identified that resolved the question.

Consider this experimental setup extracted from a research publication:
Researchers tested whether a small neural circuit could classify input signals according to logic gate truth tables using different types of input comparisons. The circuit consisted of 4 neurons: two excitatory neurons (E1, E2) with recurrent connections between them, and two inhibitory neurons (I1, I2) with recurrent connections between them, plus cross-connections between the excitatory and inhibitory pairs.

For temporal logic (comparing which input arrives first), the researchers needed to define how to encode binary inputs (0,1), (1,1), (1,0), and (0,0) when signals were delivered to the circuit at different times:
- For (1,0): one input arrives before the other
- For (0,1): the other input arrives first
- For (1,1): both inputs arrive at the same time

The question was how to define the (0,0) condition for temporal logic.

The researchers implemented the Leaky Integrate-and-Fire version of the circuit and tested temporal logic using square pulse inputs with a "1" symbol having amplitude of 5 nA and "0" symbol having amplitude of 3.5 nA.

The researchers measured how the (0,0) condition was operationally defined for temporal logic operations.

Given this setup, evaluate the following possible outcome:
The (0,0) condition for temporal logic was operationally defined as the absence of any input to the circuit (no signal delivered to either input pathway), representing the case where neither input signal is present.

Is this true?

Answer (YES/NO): YES